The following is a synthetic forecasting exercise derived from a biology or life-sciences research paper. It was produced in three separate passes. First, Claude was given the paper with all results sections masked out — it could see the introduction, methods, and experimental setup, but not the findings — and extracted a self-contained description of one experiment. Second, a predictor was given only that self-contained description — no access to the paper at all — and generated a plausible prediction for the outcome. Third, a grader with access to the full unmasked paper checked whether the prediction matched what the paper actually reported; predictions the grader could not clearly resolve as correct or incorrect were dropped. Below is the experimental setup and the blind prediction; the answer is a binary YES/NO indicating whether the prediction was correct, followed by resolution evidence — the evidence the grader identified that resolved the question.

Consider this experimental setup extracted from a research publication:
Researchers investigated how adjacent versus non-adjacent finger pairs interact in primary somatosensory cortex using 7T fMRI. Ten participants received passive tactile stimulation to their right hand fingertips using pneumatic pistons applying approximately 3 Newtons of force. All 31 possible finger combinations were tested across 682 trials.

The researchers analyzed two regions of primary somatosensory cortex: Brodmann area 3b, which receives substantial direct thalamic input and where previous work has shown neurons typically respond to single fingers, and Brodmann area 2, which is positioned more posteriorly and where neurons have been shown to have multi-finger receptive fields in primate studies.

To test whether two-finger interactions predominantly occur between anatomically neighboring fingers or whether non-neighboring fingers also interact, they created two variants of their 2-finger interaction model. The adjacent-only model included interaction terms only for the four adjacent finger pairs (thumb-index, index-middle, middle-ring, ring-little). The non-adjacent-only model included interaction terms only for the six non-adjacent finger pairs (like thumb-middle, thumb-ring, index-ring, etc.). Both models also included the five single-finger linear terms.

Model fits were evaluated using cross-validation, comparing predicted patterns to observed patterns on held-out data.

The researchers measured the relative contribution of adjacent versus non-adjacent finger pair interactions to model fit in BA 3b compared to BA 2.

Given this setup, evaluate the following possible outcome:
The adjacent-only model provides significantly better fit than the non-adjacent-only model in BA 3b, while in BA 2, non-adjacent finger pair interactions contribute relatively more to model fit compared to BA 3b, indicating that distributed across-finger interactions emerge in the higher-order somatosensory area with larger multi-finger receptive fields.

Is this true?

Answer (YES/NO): YES